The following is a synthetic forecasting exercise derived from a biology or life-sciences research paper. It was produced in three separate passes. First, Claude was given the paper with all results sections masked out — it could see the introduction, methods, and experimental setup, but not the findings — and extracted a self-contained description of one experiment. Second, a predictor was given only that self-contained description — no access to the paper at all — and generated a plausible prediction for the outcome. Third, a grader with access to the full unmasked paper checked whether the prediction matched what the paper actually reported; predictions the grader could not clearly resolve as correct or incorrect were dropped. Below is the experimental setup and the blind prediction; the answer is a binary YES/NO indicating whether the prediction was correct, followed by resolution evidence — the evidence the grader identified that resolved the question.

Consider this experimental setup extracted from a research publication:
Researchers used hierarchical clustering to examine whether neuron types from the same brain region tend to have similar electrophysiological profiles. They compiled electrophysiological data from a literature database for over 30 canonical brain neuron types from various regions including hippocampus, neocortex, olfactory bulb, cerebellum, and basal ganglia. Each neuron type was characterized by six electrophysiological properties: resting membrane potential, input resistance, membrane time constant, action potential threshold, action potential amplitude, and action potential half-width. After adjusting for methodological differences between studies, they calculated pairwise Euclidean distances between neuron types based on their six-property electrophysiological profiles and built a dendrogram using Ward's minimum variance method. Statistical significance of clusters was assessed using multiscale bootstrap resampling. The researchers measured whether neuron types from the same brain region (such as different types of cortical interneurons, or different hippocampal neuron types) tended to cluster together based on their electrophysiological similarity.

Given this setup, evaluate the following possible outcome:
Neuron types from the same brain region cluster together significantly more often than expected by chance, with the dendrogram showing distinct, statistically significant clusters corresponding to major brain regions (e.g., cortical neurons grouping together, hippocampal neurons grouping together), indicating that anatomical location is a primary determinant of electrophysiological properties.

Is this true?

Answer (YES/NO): NO